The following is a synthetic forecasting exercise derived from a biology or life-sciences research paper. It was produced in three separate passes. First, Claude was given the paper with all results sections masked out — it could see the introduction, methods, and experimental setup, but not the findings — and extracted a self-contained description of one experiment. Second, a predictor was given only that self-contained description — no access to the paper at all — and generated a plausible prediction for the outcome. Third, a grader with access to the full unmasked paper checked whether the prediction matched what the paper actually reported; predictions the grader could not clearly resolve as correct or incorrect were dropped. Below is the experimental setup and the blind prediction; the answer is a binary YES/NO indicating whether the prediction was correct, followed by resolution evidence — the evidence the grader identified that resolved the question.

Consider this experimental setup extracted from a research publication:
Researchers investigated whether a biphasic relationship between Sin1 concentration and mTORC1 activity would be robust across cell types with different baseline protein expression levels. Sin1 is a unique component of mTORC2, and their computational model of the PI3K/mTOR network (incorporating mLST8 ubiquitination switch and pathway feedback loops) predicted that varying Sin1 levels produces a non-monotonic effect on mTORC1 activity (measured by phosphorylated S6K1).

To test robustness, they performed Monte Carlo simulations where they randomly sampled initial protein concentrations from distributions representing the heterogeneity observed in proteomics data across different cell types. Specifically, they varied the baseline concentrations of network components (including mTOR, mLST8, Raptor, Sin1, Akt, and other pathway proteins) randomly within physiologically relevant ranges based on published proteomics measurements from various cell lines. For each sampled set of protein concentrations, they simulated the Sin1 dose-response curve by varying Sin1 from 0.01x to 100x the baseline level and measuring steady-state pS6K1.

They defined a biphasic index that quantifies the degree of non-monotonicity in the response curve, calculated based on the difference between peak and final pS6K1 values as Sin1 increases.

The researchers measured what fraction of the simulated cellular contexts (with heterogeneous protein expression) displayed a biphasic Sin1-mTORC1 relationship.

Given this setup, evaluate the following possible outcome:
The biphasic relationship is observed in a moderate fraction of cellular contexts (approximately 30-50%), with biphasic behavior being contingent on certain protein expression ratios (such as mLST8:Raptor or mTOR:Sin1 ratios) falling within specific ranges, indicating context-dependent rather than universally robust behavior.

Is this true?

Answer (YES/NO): NO